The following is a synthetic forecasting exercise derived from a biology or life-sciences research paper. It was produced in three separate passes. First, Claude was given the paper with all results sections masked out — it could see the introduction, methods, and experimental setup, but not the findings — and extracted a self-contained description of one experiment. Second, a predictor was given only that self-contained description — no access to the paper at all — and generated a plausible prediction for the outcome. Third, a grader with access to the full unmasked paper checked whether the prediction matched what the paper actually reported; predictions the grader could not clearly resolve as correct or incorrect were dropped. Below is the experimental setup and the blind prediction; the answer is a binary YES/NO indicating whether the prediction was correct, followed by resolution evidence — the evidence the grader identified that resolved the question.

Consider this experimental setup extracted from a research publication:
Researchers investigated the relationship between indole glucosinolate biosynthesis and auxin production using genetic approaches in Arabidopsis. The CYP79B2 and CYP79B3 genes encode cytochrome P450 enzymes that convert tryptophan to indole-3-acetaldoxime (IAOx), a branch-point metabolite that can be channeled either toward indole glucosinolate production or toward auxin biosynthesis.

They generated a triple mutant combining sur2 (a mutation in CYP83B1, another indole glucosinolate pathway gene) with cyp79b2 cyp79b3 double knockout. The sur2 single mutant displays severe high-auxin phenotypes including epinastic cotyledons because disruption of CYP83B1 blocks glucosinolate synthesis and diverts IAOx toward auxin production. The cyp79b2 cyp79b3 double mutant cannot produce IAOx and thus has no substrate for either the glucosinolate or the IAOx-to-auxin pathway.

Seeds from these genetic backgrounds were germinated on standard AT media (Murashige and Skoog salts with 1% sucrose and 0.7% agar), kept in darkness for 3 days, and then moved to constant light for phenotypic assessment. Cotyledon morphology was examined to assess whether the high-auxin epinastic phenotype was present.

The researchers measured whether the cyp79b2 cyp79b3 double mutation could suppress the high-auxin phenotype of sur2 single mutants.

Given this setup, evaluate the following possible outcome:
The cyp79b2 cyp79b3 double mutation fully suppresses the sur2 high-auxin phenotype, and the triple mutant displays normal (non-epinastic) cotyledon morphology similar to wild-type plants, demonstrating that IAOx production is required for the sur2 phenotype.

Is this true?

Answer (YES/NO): YES